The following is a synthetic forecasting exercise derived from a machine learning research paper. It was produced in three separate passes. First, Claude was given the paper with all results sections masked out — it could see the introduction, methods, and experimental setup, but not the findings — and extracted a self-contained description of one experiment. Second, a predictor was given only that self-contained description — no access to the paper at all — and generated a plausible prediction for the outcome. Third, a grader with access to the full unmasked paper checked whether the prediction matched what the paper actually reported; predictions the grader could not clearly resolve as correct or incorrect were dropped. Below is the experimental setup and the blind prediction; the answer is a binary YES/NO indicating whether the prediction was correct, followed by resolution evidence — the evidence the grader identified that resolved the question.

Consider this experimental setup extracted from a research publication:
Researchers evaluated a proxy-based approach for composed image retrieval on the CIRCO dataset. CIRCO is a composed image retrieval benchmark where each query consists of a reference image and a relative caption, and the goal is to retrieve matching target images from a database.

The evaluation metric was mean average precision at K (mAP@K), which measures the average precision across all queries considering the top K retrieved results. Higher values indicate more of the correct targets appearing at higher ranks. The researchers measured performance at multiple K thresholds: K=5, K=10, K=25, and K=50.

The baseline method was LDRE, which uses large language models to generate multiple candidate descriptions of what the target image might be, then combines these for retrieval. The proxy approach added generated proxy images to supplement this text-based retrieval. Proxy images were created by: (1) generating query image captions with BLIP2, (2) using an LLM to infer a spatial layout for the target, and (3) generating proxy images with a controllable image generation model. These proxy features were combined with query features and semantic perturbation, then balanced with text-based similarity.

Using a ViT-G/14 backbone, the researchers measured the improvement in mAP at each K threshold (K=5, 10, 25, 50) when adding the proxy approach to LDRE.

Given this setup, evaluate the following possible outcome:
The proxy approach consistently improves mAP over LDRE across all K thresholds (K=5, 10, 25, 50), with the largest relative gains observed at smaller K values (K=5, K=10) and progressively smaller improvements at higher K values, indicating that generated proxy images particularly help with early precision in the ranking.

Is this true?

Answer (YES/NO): NO